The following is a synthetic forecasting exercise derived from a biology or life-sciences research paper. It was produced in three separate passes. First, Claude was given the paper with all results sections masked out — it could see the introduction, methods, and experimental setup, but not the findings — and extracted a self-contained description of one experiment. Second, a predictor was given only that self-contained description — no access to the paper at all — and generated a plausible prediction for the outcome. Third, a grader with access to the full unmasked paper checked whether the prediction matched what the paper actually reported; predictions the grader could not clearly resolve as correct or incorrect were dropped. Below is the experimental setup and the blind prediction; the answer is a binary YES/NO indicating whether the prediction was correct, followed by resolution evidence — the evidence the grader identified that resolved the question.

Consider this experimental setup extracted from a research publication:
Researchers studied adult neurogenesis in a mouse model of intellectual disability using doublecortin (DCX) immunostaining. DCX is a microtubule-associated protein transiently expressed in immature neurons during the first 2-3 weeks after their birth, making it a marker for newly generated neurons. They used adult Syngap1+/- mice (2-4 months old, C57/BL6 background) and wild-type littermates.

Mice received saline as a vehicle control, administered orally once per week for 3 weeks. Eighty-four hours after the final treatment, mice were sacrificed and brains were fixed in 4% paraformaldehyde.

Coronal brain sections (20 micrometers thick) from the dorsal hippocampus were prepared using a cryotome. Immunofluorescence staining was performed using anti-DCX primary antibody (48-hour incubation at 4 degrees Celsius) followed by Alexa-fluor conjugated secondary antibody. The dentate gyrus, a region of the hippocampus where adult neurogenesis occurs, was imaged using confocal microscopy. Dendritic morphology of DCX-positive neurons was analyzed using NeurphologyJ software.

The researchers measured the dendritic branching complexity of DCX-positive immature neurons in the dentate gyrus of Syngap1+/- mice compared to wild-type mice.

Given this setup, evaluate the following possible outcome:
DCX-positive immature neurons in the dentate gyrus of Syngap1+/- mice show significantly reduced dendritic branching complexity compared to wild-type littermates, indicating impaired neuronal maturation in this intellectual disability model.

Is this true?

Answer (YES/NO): YES